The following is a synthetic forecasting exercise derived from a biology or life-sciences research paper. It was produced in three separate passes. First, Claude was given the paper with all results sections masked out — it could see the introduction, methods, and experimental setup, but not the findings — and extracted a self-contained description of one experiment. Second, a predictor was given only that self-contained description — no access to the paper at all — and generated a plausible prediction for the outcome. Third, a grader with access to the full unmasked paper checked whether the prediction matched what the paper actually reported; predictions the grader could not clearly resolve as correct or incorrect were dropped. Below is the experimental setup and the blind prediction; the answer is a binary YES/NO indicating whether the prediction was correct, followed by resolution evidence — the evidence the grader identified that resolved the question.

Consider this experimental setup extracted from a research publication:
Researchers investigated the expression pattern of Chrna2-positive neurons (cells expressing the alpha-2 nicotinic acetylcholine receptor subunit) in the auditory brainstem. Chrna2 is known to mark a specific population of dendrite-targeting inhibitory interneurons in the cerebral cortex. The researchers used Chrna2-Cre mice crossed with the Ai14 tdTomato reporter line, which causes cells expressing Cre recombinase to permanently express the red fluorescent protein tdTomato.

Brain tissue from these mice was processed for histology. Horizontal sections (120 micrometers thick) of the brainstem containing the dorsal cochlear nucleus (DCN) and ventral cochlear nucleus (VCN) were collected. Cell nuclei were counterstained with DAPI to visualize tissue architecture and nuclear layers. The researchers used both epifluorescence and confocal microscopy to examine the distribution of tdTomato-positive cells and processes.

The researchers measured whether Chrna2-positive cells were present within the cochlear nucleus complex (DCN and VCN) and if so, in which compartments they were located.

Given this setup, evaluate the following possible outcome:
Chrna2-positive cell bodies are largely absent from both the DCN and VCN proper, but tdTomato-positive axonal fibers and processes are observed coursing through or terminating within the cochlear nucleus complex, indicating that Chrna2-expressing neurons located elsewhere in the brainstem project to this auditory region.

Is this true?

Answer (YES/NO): NO